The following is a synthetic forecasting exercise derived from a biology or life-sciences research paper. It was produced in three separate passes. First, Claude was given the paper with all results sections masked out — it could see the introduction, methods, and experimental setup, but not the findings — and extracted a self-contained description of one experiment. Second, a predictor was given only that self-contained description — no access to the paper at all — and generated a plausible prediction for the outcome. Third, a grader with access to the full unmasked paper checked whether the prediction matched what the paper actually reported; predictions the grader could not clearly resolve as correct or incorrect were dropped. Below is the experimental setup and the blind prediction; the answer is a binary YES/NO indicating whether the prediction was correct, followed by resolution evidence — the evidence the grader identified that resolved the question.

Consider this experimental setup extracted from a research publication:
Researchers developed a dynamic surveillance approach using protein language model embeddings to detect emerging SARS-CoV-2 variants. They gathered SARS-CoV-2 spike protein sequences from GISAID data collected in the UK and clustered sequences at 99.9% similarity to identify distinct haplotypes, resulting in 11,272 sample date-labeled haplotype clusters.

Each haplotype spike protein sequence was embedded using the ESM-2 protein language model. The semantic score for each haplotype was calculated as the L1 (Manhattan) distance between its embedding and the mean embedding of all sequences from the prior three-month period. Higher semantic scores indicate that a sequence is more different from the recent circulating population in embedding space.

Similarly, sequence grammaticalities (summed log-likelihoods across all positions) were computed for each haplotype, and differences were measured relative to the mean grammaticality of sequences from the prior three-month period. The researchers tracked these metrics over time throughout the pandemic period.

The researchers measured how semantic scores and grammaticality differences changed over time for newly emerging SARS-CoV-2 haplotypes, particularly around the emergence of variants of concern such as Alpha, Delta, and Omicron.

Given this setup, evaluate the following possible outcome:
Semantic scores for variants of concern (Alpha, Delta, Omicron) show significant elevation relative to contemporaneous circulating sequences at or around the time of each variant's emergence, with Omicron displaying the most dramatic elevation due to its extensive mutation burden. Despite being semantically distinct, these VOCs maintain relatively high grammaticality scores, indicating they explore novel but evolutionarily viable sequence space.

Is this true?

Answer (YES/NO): NO